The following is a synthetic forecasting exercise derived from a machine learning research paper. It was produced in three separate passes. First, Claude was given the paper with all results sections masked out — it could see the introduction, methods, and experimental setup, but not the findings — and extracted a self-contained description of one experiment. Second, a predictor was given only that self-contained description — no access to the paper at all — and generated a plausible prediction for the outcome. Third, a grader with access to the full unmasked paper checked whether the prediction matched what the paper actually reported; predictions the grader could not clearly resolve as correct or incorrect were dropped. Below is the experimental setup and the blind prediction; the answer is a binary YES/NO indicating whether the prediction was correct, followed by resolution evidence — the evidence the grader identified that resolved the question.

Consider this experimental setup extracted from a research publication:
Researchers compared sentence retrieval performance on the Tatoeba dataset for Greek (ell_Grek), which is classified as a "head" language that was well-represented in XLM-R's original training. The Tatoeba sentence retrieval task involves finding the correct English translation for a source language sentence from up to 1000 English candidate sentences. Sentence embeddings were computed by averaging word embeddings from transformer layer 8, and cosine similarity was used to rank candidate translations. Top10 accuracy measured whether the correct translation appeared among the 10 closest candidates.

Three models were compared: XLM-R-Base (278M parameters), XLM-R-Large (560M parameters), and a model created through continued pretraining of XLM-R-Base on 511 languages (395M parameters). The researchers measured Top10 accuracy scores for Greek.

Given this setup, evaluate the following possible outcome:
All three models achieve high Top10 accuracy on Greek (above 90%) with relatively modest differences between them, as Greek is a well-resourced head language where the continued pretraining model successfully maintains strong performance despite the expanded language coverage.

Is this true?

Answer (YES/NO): NO